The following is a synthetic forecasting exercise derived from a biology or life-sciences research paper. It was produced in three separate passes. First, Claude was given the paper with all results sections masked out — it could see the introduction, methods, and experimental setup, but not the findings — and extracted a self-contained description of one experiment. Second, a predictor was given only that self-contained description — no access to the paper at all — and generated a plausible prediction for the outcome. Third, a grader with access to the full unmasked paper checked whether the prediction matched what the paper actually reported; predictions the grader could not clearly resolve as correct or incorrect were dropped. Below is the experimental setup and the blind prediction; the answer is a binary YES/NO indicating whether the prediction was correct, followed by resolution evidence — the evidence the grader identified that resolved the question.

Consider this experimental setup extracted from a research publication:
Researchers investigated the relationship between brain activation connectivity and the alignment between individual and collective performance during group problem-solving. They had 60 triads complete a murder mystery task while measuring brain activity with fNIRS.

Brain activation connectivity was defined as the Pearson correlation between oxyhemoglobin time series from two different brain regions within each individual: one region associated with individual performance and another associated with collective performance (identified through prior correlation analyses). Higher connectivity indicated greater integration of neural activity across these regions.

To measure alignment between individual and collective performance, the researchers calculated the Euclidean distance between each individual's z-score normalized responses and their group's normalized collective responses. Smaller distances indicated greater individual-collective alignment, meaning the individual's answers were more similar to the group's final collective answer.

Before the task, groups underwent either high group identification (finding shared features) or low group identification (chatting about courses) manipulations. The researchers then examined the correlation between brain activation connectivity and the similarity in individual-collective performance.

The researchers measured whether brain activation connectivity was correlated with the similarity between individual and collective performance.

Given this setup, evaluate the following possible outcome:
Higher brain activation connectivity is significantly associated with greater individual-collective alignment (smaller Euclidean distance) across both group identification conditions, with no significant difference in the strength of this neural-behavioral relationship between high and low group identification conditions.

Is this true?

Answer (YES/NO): NO